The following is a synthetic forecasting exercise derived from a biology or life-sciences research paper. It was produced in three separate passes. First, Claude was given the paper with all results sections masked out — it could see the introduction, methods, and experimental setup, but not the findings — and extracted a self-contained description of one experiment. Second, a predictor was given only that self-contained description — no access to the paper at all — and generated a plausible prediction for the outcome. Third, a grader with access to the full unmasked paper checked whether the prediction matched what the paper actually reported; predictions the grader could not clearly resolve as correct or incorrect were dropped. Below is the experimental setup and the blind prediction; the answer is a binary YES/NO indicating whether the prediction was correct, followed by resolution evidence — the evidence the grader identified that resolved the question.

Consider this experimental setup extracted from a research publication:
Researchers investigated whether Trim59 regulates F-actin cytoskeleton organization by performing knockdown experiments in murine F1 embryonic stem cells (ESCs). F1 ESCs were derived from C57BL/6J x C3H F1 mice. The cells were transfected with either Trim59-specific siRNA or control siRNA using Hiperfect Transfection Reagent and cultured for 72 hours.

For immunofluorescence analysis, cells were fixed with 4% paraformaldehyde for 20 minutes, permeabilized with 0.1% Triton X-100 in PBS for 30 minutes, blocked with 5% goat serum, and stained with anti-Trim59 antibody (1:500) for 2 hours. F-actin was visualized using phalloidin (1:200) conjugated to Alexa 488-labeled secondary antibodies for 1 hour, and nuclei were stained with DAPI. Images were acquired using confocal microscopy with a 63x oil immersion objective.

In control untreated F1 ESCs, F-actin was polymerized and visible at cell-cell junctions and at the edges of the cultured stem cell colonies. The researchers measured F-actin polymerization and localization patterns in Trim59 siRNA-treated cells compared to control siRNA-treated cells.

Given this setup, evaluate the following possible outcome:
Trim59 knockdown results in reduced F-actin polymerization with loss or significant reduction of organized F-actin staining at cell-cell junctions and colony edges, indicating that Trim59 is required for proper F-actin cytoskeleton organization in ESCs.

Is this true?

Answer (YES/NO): YES